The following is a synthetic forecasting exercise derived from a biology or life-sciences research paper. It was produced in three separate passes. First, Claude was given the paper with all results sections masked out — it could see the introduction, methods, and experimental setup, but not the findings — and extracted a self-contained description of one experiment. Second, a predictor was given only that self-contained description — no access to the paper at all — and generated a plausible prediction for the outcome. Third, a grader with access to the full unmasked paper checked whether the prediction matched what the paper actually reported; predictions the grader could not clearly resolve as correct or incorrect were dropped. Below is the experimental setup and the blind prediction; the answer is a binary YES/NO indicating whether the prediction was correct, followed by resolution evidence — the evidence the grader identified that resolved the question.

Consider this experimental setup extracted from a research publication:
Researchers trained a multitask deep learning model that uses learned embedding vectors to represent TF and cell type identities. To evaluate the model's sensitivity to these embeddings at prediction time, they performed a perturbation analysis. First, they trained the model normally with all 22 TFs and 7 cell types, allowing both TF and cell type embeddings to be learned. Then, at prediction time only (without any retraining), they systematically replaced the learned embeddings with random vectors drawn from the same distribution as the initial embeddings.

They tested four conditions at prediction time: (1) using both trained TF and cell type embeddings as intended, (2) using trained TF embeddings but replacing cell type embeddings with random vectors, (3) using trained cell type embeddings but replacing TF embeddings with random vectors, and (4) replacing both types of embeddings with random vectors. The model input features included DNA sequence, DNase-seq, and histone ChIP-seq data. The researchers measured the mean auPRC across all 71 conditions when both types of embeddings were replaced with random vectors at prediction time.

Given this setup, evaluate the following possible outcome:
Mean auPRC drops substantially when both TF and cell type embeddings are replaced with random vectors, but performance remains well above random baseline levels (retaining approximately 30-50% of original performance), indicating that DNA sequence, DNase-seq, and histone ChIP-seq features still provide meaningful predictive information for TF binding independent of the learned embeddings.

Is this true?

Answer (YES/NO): YES